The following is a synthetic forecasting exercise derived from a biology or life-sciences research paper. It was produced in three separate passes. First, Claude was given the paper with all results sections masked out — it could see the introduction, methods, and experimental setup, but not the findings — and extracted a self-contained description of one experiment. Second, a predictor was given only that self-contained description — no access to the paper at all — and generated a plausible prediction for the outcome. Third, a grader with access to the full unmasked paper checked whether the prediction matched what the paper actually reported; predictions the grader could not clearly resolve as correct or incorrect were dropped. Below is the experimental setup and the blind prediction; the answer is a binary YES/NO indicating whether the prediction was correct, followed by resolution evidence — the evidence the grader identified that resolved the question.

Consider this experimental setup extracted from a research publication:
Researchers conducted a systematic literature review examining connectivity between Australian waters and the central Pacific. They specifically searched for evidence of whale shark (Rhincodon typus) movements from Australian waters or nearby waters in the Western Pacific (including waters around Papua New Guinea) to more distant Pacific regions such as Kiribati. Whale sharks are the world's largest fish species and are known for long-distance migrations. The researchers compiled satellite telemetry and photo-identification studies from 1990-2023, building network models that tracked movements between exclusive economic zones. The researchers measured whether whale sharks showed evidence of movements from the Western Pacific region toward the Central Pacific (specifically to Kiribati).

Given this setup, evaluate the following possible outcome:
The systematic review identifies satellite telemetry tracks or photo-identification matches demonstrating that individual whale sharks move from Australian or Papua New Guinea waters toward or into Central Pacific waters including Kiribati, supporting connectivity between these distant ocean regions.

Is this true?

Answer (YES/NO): YES